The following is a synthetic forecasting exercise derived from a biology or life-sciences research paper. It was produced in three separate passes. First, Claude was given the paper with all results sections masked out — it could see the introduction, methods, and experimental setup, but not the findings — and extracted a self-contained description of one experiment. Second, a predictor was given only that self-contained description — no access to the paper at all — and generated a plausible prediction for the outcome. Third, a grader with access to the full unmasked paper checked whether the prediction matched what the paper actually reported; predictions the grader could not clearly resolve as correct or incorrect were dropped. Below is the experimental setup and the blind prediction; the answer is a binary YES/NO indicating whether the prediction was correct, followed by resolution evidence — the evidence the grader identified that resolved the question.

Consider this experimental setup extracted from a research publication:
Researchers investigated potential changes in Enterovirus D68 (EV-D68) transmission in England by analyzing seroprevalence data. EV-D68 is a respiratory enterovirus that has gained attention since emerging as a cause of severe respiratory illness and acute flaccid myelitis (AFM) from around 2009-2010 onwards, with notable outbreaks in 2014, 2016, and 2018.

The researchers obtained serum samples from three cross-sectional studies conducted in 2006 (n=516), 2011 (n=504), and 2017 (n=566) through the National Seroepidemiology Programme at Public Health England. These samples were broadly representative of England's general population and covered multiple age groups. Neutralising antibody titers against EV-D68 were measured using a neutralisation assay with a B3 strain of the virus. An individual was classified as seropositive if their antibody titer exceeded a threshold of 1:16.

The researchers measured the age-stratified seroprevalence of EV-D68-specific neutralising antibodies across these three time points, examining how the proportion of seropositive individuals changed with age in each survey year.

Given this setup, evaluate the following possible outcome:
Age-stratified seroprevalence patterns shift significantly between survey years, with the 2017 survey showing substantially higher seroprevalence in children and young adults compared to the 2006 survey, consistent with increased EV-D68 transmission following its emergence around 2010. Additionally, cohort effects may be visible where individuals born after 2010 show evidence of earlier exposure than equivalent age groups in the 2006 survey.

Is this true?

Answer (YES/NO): YES